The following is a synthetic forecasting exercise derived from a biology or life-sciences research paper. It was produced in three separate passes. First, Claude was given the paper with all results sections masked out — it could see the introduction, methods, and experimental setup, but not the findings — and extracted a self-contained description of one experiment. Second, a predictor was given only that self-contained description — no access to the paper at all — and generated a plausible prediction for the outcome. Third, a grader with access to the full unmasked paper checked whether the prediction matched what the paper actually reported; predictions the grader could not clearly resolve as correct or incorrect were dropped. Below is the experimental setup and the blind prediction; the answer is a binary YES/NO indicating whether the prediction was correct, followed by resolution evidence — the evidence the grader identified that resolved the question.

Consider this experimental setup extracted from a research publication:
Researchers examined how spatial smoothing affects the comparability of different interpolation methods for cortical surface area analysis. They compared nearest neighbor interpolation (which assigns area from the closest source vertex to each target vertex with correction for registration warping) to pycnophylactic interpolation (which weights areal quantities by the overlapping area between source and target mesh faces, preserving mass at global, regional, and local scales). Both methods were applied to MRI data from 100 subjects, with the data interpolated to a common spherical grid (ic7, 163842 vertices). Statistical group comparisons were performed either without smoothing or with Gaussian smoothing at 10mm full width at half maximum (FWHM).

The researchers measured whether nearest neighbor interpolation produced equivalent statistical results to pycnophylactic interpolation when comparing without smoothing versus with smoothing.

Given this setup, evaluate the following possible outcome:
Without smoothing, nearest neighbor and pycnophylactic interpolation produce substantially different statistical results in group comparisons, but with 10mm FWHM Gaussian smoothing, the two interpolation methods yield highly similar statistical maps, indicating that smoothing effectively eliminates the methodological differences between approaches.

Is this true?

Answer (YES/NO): YES